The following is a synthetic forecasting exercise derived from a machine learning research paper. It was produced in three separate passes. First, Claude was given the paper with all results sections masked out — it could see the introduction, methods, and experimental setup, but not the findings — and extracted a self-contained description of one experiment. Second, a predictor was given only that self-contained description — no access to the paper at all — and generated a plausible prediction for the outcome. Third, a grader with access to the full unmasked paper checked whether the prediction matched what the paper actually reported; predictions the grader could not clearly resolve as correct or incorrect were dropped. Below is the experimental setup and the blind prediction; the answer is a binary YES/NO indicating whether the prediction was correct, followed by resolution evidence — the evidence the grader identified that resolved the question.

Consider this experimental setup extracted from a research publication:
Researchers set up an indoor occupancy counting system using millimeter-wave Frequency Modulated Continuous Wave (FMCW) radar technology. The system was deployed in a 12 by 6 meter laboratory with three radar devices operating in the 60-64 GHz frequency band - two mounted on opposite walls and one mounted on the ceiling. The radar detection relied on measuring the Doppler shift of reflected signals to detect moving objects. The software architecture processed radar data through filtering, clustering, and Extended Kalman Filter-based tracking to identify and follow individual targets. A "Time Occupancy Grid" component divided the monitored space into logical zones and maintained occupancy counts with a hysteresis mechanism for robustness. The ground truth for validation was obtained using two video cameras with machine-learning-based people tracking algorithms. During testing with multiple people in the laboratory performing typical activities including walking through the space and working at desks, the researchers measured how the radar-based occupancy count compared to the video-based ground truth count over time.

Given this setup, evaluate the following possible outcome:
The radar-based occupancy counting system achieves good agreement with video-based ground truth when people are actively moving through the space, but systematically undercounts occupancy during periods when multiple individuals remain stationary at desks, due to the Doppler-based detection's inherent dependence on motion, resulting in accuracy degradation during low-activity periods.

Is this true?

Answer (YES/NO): YES